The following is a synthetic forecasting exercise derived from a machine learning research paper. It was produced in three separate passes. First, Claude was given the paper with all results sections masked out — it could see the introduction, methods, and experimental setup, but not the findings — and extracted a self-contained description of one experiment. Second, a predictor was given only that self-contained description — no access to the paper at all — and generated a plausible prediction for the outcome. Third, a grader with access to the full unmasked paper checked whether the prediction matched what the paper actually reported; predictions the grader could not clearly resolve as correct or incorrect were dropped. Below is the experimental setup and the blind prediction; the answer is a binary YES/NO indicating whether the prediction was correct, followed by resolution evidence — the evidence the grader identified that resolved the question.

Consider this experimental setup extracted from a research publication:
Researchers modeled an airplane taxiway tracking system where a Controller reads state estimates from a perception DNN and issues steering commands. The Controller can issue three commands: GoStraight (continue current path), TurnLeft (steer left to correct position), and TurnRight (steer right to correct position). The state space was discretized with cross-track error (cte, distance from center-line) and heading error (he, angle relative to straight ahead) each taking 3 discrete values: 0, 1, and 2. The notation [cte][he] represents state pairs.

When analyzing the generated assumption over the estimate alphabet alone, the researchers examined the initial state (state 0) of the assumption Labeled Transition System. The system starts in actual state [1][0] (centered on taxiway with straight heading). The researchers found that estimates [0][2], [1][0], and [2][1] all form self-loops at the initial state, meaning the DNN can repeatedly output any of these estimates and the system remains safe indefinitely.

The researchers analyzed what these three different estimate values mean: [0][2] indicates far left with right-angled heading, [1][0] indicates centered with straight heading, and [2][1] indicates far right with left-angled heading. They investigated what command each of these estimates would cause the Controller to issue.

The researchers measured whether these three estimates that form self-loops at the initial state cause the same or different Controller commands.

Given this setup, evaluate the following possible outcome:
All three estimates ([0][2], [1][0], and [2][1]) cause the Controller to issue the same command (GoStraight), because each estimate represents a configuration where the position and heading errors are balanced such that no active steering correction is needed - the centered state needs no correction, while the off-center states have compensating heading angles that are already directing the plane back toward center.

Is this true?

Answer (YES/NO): YES